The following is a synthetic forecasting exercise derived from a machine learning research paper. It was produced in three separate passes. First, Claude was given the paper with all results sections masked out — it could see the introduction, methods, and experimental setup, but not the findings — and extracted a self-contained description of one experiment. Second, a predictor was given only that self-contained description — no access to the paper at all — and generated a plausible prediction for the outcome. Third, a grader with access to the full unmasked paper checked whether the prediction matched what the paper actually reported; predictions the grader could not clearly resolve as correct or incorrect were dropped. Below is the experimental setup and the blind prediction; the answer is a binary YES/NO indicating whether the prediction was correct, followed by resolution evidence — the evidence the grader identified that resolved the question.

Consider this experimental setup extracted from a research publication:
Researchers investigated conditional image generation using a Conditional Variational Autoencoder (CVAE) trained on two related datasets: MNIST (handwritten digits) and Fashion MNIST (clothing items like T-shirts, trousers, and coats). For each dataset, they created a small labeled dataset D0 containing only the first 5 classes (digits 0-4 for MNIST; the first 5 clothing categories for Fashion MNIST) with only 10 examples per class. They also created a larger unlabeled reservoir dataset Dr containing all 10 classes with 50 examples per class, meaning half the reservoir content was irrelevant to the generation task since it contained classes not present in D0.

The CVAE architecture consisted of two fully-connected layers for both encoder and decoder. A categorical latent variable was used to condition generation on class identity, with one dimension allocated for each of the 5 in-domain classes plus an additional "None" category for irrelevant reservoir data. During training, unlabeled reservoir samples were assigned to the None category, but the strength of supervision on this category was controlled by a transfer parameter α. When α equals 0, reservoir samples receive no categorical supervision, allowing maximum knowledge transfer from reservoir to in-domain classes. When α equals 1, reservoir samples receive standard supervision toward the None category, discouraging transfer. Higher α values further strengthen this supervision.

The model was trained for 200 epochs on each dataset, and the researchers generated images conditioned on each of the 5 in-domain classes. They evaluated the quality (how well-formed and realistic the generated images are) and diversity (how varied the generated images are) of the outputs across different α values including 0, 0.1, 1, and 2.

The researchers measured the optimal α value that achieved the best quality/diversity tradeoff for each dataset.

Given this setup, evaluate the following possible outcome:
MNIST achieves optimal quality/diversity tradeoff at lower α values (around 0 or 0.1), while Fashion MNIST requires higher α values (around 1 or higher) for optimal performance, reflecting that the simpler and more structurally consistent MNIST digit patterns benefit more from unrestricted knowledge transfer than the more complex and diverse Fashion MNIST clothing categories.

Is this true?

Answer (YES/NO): NO